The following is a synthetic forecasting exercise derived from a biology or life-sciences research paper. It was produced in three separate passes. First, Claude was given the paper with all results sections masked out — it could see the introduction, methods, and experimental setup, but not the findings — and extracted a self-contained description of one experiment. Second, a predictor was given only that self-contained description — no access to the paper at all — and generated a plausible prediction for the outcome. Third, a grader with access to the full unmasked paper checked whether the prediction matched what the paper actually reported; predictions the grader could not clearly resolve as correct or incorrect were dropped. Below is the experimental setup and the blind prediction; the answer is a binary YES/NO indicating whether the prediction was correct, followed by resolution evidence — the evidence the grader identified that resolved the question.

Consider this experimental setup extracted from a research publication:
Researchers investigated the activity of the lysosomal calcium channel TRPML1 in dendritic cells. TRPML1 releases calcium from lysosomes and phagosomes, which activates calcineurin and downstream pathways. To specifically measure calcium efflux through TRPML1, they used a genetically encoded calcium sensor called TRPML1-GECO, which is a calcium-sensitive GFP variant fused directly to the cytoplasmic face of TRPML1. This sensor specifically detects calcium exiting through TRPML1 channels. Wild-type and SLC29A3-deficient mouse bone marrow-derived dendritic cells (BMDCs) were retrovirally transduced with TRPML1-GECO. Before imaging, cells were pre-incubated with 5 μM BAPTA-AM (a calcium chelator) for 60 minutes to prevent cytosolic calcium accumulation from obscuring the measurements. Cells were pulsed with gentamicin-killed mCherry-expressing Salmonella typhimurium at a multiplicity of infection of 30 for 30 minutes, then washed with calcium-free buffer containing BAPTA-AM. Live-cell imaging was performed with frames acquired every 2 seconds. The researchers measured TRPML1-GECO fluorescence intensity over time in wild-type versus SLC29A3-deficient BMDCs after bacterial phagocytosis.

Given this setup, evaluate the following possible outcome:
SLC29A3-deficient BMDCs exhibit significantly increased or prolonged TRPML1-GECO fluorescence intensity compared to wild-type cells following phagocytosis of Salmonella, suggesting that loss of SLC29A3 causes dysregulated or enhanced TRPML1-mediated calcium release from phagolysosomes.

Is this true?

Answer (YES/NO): NO